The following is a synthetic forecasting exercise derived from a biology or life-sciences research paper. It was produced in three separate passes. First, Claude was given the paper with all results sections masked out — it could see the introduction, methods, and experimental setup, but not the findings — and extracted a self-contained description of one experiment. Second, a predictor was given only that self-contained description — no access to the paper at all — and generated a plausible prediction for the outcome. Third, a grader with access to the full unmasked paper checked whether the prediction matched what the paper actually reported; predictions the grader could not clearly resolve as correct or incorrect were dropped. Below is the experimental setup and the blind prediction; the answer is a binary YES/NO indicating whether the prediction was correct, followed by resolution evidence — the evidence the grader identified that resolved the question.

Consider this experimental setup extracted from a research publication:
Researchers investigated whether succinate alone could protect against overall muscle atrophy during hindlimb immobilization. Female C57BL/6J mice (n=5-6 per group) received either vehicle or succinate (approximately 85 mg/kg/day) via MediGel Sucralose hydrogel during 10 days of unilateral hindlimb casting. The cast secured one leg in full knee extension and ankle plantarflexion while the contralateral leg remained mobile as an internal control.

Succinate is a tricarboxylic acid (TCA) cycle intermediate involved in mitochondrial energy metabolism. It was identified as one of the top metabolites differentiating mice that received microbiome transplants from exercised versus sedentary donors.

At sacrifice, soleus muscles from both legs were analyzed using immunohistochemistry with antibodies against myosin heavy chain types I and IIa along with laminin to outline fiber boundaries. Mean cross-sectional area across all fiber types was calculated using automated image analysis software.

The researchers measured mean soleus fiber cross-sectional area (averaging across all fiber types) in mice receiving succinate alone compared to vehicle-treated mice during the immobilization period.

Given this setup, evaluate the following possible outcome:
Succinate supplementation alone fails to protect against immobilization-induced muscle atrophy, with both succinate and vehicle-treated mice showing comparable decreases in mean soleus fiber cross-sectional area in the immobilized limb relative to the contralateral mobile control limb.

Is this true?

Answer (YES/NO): YES